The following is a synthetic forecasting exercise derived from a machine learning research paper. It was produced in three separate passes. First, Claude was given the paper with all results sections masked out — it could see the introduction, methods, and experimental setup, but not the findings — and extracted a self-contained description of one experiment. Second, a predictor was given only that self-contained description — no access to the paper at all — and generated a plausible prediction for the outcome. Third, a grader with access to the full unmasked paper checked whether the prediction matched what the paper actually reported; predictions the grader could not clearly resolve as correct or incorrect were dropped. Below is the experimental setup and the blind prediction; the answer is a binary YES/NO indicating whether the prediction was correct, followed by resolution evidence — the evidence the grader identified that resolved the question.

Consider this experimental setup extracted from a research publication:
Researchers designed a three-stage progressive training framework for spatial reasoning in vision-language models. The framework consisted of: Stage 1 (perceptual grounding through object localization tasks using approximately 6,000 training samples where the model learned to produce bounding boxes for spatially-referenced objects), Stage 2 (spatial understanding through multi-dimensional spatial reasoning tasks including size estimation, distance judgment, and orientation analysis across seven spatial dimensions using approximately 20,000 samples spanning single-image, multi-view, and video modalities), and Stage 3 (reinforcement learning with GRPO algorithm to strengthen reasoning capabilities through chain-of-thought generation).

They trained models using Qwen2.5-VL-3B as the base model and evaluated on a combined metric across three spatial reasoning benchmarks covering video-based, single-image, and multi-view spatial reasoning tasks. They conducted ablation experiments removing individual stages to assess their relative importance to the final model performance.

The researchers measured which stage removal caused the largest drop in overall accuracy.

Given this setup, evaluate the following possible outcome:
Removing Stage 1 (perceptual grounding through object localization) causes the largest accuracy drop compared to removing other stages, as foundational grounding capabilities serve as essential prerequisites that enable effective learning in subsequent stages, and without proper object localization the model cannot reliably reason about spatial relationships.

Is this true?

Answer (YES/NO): NO